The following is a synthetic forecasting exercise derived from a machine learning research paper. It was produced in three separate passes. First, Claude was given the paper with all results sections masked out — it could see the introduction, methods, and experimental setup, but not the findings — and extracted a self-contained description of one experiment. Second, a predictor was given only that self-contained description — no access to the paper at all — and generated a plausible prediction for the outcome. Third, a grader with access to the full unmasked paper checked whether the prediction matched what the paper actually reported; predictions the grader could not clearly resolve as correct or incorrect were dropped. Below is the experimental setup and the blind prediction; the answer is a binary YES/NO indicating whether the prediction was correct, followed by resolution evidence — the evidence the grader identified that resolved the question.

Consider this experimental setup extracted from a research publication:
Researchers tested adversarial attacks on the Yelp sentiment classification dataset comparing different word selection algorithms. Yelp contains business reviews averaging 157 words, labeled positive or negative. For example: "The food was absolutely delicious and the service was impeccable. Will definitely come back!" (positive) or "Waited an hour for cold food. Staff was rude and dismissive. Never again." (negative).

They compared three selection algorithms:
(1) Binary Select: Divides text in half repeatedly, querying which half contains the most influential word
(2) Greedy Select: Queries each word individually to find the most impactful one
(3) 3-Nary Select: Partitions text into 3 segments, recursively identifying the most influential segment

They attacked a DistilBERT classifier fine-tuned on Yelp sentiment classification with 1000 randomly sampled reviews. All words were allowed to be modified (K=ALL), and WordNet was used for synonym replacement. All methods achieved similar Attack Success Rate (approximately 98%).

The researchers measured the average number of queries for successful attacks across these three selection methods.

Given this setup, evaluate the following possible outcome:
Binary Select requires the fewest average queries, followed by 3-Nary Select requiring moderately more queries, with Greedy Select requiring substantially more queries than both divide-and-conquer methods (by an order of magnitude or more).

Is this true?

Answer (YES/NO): NO